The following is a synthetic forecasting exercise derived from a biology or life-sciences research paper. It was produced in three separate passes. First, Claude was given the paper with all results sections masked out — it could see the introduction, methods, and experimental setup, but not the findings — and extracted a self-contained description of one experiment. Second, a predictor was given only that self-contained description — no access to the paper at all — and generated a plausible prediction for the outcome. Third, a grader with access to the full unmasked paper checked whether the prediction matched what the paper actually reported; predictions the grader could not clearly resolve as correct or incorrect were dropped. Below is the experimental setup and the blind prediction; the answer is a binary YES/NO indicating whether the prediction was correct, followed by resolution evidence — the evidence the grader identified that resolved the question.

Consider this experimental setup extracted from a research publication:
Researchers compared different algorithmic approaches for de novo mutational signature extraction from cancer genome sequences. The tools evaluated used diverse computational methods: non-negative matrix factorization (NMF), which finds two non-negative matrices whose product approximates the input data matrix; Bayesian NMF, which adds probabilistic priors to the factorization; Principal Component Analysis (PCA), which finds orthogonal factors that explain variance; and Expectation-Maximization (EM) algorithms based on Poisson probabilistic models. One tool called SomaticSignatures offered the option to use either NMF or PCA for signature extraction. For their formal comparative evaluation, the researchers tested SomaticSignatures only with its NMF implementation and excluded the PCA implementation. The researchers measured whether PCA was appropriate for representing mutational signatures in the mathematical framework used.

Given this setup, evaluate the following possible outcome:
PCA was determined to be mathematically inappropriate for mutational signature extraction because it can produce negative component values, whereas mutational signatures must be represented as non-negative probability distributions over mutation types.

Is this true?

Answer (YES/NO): YES